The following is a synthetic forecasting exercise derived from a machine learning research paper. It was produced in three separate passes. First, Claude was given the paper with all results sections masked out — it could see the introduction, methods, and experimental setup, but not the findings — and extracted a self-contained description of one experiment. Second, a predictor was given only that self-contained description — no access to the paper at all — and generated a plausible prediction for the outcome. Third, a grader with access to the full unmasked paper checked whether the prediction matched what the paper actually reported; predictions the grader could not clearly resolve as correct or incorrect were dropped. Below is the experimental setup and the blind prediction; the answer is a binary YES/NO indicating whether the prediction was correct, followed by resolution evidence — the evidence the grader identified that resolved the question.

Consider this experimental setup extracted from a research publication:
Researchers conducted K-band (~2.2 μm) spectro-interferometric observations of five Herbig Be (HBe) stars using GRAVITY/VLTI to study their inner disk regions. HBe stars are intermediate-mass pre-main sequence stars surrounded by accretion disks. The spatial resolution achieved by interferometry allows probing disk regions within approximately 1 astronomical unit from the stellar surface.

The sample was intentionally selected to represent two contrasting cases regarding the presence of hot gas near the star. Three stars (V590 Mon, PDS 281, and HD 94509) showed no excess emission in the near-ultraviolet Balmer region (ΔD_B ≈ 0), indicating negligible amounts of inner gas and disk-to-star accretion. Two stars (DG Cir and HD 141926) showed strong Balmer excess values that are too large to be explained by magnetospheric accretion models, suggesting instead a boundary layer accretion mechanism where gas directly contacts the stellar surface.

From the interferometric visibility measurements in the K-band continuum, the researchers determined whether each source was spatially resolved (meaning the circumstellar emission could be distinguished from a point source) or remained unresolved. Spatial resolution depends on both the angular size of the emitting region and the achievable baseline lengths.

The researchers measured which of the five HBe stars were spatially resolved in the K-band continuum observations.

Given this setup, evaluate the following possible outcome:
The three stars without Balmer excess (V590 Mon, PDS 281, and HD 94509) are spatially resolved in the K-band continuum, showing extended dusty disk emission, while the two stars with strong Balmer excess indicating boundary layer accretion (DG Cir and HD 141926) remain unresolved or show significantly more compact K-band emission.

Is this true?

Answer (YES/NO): NO